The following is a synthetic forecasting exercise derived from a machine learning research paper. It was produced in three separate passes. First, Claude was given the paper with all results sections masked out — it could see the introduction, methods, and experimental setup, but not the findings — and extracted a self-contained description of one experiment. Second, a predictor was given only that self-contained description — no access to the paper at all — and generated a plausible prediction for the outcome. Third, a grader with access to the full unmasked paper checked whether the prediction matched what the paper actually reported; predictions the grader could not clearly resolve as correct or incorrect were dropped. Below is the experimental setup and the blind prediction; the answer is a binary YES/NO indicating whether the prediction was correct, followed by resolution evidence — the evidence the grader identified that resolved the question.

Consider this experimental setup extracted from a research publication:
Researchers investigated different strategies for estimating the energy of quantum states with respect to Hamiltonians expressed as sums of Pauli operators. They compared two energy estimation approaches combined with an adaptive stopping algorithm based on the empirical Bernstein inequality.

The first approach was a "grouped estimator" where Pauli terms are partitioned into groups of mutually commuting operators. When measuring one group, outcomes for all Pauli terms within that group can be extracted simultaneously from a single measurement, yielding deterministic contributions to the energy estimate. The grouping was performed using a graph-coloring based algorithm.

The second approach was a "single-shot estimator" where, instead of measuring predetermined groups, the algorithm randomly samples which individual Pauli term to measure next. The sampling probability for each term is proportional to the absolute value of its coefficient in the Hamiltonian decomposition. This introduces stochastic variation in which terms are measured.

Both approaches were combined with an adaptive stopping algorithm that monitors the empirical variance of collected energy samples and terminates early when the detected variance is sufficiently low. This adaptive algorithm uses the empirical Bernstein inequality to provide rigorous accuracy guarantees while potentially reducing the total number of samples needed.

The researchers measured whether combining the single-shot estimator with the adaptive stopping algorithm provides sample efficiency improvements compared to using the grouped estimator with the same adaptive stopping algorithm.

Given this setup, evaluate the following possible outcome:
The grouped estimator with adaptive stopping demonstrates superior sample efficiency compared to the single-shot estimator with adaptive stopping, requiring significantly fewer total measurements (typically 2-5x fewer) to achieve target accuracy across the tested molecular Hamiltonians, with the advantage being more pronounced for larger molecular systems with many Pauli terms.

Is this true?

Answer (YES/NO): NO